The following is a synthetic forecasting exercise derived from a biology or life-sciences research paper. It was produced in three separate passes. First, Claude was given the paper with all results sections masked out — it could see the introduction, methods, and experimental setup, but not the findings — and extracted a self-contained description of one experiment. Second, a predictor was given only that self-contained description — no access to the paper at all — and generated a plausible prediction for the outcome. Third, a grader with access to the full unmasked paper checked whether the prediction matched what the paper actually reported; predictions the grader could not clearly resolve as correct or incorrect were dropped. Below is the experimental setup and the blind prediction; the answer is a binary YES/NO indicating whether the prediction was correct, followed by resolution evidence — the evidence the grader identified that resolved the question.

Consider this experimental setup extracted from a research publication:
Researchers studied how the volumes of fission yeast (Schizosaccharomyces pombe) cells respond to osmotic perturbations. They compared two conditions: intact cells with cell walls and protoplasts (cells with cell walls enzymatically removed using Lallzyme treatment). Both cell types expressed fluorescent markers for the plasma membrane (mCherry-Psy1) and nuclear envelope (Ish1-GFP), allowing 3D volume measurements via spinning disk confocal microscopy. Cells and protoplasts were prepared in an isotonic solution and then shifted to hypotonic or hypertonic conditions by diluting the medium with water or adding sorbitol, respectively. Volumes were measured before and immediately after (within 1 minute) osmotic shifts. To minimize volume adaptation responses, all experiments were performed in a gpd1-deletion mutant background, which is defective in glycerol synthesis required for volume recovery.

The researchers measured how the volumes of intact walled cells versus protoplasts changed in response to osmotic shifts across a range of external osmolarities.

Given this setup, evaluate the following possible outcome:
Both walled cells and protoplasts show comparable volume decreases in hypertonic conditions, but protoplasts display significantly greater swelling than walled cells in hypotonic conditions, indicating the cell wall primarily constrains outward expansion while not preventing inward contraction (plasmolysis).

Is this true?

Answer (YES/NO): NO